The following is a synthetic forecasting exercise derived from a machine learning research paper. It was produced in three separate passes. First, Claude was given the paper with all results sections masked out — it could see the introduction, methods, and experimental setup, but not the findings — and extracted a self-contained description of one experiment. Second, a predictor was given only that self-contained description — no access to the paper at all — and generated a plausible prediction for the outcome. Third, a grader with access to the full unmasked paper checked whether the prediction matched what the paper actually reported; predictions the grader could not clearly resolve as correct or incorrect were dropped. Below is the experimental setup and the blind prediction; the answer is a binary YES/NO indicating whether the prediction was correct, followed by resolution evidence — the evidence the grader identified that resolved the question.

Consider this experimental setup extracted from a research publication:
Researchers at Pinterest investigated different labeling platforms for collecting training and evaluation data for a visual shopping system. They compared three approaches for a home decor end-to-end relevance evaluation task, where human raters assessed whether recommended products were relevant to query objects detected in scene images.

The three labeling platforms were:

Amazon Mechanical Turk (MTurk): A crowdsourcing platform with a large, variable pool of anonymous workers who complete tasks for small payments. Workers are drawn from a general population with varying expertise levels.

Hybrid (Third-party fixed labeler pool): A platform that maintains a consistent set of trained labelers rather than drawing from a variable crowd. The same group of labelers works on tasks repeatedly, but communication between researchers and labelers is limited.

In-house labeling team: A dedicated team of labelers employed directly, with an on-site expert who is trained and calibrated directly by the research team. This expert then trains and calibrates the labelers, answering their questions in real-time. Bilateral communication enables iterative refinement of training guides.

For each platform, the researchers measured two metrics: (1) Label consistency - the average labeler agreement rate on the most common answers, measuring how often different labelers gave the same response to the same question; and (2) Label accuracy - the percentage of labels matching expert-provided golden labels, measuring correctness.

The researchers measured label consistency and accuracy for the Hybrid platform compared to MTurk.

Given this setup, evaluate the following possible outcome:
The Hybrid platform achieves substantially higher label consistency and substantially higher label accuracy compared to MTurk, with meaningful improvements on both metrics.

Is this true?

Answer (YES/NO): NO